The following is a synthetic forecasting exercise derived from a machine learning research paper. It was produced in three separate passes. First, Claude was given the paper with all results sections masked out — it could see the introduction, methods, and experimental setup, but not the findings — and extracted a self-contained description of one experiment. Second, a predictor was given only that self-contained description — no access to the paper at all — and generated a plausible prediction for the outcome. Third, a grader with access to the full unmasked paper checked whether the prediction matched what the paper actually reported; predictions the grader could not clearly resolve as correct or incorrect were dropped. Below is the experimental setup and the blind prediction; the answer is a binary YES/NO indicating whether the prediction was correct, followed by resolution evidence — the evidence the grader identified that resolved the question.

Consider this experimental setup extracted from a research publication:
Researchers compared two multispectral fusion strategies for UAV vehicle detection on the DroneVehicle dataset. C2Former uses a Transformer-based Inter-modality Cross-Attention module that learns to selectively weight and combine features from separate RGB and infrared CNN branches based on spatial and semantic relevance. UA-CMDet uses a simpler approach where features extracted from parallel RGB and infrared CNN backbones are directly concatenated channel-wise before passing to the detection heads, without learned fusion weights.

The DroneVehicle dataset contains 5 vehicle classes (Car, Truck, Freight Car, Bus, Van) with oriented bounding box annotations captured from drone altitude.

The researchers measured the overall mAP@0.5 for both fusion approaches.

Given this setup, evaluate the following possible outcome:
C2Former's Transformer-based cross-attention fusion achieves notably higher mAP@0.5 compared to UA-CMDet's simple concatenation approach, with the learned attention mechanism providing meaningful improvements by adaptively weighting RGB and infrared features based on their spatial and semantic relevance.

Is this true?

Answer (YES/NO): YES